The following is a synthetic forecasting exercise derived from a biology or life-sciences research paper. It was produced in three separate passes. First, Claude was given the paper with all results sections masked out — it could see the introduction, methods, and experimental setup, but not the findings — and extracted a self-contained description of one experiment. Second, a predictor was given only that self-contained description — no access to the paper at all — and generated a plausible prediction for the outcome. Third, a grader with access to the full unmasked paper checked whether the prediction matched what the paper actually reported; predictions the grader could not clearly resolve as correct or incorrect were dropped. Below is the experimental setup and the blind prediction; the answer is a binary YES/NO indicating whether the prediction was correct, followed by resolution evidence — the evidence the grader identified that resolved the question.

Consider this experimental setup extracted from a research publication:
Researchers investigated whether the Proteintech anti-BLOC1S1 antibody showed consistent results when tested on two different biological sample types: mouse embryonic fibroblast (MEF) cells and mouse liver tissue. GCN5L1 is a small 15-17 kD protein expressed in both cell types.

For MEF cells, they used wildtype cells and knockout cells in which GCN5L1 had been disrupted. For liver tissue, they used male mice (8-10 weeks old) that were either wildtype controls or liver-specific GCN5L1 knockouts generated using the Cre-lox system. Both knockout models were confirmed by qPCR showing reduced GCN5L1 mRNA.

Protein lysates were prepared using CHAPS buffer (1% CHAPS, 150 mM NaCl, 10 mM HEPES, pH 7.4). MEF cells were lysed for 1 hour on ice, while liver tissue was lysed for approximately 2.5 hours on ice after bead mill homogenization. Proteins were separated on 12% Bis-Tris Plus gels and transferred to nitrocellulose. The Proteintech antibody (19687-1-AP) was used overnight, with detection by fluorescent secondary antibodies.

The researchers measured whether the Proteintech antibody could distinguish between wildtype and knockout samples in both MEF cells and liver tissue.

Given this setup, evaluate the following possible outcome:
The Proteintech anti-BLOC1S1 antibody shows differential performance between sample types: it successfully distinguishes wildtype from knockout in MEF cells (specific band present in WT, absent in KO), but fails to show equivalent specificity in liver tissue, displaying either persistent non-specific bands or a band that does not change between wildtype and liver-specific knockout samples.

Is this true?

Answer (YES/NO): NO